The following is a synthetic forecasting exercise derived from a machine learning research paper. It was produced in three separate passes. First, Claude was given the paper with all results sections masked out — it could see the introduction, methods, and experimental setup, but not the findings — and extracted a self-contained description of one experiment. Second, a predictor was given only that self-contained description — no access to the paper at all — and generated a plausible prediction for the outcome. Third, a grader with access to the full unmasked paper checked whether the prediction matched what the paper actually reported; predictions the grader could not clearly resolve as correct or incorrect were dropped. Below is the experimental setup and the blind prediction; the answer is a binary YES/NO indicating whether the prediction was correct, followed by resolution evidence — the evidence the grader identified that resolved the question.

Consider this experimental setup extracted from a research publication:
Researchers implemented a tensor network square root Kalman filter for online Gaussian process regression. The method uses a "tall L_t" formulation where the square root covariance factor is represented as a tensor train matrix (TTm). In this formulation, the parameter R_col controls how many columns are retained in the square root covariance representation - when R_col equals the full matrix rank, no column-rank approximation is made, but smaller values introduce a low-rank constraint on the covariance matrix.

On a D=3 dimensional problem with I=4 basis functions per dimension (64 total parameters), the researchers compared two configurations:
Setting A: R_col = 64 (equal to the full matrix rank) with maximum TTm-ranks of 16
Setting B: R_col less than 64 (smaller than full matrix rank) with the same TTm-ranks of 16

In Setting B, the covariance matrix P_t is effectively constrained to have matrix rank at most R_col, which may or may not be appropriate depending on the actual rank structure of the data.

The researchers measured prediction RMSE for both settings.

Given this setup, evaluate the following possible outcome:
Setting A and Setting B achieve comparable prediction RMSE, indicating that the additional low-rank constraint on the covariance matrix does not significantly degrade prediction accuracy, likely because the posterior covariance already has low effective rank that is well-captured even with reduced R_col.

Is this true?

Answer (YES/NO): NO